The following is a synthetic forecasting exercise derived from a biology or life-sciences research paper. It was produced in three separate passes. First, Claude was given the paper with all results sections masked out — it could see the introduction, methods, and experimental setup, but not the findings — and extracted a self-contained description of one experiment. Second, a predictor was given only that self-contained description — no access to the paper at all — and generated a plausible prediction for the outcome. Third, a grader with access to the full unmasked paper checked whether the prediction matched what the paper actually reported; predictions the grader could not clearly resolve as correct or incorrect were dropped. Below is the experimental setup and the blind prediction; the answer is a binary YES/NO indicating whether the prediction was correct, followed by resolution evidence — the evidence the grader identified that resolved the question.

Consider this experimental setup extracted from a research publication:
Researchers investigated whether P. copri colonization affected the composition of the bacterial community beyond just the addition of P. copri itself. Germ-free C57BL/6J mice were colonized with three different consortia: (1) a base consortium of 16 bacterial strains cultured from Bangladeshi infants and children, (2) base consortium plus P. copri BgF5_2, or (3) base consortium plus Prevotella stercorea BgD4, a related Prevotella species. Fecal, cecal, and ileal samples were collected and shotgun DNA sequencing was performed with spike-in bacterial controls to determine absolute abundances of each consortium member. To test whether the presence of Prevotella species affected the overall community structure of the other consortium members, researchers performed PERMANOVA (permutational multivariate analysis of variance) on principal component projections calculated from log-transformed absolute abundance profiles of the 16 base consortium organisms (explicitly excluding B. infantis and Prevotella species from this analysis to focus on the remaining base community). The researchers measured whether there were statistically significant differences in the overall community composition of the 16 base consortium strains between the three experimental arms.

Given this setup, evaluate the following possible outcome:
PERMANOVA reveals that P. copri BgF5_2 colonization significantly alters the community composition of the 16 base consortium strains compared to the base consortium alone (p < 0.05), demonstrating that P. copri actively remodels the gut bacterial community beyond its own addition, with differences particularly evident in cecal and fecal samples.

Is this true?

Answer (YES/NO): NO